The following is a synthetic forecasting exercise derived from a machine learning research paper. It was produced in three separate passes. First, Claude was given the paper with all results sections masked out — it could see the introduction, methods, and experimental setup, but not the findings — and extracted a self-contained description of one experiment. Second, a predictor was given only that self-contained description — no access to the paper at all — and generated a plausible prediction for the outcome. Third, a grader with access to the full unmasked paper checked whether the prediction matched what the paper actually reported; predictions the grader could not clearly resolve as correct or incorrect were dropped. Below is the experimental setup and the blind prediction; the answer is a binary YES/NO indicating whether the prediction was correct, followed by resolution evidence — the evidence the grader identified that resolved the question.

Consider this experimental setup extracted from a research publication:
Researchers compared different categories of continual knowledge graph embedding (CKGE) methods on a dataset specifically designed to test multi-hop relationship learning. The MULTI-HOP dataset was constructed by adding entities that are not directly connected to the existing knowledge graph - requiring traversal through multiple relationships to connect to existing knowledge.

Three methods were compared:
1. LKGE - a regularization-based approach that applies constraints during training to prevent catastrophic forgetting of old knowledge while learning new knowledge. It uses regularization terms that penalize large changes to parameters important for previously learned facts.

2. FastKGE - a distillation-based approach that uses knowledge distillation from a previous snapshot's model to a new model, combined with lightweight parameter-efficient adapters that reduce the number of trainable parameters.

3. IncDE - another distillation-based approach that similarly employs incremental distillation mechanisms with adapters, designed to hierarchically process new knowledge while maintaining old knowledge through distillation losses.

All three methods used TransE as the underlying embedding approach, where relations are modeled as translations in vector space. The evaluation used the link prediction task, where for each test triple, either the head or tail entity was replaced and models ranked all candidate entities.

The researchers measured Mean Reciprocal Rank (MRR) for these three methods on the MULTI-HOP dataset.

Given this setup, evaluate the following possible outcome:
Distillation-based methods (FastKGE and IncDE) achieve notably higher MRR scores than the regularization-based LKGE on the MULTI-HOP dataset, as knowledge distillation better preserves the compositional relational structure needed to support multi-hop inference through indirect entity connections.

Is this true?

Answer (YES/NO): NO